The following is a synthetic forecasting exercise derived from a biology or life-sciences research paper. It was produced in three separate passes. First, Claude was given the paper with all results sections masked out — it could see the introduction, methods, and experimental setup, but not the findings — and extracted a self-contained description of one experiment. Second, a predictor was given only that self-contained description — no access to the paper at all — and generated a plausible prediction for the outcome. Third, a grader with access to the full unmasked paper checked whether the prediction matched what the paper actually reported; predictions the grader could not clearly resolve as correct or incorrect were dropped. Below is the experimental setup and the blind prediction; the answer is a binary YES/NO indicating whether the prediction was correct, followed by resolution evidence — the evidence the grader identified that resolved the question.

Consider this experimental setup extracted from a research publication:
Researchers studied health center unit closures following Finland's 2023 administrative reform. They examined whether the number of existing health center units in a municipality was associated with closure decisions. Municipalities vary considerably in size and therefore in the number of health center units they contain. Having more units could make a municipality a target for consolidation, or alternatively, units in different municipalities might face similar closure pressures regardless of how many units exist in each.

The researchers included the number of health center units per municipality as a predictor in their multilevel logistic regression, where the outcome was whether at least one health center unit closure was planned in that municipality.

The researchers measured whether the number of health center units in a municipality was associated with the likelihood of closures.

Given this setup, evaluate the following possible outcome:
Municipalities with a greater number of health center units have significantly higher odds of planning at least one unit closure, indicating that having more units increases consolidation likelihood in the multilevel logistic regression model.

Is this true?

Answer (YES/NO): YES